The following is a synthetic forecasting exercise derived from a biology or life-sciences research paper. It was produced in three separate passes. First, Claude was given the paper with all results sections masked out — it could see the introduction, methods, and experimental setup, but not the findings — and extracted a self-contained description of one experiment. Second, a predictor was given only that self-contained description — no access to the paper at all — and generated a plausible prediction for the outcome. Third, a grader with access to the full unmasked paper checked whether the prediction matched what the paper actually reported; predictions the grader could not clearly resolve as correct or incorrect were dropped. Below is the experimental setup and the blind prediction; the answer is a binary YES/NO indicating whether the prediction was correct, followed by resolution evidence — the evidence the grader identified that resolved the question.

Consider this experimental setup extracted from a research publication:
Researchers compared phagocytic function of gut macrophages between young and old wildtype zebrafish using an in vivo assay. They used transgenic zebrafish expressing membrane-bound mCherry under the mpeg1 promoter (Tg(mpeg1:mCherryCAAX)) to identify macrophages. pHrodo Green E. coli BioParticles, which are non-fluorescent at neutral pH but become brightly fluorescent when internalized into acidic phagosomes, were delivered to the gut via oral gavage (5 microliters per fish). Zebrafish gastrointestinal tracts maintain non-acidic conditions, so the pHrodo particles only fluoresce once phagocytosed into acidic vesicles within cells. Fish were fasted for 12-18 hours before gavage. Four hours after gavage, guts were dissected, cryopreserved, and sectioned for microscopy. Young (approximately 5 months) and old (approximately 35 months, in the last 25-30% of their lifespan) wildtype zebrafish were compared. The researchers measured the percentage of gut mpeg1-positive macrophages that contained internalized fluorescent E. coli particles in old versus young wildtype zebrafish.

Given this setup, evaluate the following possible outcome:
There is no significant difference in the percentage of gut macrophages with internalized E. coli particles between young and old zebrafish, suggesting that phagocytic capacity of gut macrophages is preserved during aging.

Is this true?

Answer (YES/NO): NO